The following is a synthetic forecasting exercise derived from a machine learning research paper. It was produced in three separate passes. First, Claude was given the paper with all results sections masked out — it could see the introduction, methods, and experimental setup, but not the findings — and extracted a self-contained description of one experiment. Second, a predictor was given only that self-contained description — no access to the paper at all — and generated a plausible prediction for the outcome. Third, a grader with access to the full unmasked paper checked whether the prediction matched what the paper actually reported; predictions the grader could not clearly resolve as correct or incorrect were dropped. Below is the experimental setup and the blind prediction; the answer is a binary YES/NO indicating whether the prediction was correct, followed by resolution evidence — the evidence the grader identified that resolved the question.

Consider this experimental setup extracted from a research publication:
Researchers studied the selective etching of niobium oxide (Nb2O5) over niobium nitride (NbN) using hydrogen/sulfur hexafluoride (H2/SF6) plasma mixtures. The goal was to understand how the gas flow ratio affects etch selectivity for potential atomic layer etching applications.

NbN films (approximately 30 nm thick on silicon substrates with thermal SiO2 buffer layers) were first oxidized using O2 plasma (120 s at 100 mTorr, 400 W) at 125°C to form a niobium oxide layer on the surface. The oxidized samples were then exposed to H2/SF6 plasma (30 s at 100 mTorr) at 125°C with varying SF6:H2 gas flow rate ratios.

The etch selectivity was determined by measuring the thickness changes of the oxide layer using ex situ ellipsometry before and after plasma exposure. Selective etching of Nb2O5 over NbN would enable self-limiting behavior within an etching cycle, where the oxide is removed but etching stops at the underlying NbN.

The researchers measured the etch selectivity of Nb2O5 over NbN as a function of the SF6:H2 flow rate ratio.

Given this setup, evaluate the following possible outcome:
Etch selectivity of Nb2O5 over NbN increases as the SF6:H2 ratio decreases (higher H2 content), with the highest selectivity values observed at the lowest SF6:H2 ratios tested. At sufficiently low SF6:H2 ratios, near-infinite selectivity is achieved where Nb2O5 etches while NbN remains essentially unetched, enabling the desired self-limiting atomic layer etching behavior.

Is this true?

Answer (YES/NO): NO